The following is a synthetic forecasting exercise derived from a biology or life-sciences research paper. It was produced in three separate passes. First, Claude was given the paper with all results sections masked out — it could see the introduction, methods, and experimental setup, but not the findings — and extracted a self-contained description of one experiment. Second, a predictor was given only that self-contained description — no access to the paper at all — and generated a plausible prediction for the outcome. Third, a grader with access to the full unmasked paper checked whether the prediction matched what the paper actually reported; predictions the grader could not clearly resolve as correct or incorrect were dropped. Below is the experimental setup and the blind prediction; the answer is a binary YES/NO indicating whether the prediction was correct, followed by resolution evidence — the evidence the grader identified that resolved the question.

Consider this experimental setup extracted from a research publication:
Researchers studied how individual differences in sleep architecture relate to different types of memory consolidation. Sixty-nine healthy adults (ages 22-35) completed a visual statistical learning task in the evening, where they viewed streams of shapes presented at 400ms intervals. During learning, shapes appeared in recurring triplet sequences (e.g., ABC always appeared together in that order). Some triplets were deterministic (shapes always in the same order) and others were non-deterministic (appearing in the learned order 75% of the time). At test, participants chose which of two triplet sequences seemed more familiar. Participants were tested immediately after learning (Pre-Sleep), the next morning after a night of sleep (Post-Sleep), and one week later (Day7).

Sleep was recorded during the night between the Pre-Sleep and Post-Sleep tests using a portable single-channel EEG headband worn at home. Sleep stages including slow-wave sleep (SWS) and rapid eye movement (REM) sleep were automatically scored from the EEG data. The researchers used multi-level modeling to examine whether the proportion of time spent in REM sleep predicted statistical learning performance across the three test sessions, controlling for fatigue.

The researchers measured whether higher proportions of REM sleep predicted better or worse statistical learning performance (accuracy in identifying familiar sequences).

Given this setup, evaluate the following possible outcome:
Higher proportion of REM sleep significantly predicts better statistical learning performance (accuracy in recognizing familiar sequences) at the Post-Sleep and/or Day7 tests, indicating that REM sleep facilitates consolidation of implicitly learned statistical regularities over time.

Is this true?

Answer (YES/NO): NO